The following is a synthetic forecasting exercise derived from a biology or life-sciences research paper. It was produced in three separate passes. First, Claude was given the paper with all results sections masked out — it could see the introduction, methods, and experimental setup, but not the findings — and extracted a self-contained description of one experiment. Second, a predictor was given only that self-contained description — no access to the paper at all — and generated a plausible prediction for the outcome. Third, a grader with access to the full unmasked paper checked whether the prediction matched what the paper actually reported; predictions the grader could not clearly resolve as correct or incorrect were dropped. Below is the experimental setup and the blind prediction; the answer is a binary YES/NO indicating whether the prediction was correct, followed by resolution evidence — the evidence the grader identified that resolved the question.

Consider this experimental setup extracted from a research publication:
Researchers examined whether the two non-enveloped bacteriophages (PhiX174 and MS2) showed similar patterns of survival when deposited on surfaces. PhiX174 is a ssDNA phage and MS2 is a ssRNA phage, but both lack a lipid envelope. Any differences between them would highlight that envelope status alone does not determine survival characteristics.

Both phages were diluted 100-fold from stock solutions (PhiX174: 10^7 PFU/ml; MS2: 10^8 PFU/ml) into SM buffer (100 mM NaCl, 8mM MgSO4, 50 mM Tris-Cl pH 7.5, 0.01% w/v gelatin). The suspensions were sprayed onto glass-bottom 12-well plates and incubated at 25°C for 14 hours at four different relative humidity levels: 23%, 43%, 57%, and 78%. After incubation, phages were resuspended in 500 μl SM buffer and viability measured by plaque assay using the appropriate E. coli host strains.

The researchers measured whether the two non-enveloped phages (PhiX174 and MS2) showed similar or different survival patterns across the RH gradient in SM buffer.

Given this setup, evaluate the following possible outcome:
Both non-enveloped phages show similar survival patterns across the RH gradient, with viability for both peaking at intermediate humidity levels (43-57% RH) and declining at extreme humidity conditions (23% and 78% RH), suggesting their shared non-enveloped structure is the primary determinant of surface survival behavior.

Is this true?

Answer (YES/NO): NO